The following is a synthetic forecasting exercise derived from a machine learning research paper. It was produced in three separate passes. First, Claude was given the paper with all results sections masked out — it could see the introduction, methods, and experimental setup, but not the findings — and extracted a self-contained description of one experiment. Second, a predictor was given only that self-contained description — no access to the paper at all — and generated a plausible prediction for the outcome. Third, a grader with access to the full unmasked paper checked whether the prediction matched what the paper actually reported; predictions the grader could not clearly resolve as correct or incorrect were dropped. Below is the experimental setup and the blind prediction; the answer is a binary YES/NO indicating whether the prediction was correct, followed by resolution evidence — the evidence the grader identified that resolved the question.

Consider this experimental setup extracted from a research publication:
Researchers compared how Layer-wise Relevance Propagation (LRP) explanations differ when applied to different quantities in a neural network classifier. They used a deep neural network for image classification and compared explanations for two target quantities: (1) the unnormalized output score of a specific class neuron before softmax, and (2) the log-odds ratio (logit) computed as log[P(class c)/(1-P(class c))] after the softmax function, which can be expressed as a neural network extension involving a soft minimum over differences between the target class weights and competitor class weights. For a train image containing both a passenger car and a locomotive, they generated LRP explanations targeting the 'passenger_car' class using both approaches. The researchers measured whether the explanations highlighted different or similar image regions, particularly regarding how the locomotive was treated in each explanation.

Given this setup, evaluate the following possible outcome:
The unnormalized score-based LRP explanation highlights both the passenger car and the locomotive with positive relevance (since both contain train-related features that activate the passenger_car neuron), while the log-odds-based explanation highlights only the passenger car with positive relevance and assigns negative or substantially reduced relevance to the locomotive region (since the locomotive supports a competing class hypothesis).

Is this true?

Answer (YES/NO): YES